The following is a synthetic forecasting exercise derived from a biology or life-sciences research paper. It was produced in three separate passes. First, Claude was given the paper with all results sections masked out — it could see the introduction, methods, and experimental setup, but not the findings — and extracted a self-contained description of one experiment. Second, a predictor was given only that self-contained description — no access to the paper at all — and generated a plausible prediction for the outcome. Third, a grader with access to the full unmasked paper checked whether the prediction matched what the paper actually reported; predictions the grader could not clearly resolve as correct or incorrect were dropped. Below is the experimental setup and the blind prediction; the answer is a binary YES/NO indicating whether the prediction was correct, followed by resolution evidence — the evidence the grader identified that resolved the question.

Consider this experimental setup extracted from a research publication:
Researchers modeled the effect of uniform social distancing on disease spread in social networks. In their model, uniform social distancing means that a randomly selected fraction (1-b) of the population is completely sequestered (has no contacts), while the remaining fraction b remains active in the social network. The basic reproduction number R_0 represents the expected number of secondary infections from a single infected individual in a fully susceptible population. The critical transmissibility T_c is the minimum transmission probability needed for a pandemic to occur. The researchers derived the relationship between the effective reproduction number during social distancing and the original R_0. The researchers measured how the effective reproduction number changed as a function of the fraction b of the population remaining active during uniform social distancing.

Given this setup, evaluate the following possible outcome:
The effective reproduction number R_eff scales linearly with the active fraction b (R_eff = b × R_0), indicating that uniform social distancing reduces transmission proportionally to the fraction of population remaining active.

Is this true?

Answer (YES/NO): YES